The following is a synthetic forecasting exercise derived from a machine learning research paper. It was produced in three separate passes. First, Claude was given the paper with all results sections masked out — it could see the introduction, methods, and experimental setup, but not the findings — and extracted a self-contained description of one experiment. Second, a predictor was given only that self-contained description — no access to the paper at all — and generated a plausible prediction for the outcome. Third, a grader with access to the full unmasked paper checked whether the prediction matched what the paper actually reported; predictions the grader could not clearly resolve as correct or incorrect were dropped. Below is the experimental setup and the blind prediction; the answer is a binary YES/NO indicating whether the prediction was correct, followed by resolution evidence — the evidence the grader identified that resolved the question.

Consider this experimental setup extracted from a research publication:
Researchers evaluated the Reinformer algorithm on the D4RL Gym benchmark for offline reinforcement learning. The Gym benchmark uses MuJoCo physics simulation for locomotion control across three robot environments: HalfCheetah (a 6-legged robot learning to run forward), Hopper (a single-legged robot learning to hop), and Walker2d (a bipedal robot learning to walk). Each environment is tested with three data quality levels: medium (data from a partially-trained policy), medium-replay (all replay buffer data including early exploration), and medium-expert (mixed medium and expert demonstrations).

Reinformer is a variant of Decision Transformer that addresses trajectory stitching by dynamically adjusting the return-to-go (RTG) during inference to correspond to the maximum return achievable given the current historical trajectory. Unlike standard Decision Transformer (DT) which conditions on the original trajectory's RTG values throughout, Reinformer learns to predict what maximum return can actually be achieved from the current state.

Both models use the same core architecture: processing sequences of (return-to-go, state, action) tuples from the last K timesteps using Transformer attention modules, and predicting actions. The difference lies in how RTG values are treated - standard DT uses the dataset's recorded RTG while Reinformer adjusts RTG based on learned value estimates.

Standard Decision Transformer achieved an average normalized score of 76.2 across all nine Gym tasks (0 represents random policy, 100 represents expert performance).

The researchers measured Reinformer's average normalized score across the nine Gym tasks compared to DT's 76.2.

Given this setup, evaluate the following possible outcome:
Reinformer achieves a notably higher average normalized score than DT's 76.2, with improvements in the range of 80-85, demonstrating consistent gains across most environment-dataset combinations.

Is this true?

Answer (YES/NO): NO